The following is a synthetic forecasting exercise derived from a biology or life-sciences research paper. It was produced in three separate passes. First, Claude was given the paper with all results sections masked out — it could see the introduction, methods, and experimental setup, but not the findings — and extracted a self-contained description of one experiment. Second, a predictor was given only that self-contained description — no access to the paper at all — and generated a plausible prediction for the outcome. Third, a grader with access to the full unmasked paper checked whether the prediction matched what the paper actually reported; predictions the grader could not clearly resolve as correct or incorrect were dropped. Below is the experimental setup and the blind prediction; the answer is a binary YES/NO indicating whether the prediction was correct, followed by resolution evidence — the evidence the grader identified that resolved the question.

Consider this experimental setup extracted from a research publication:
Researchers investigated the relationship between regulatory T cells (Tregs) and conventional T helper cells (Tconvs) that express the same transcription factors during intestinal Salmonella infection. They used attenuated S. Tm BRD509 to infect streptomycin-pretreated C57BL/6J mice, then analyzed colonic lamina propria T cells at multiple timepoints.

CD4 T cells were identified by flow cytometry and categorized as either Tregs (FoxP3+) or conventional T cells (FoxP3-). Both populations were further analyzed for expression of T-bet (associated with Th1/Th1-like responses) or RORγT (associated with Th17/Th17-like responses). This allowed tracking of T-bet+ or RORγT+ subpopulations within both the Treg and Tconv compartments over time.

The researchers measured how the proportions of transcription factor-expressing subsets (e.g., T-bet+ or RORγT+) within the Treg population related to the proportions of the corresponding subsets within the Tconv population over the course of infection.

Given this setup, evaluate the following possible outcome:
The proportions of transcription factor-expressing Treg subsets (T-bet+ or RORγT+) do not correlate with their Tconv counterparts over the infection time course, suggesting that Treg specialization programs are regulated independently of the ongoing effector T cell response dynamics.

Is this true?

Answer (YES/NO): NO